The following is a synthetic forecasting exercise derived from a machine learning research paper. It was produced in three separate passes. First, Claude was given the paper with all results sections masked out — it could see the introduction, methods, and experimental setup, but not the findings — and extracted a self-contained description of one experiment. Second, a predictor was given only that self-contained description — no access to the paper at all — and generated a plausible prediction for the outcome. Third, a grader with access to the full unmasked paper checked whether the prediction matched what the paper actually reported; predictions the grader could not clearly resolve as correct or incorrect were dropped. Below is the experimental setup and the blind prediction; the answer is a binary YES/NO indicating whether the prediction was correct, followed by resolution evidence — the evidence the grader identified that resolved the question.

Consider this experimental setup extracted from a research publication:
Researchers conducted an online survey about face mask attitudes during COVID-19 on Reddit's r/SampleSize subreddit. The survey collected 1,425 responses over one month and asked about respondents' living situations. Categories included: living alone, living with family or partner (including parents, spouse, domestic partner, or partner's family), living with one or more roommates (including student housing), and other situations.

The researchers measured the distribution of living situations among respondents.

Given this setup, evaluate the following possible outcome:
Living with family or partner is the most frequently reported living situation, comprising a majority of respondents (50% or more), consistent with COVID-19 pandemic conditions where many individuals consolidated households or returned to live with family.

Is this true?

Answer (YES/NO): YES